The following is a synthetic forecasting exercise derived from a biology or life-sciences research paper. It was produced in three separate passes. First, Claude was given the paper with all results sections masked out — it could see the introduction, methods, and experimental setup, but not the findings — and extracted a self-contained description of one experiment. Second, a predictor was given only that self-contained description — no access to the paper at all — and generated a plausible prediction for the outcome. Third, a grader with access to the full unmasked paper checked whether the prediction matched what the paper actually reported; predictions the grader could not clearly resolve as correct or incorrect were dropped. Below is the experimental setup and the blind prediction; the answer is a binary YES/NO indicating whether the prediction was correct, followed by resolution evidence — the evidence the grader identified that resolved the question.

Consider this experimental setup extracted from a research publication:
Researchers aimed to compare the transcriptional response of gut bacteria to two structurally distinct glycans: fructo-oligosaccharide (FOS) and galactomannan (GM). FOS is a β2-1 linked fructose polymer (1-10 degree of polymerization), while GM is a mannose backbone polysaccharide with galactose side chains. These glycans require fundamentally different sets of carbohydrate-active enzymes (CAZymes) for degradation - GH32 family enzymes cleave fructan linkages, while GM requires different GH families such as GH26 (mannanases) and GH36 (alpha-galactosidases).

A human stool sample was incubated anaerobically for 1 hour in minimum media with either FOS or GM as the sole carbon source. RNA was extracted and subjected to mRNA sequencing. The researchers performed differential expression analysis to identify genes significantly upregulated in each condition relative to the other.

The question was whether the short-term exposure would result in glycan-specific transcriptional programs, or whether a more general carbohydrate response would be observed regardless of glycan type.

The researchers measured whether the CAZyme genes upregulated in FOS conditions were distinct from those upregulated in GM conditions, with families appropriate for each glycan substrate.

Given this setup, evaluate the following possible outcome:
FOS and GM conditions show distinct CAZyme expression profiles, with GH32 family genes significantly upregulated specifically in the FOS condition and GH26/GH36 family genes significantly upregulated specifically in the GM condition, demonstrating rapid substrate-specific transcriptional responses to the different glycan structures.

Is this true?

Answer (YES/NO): YES